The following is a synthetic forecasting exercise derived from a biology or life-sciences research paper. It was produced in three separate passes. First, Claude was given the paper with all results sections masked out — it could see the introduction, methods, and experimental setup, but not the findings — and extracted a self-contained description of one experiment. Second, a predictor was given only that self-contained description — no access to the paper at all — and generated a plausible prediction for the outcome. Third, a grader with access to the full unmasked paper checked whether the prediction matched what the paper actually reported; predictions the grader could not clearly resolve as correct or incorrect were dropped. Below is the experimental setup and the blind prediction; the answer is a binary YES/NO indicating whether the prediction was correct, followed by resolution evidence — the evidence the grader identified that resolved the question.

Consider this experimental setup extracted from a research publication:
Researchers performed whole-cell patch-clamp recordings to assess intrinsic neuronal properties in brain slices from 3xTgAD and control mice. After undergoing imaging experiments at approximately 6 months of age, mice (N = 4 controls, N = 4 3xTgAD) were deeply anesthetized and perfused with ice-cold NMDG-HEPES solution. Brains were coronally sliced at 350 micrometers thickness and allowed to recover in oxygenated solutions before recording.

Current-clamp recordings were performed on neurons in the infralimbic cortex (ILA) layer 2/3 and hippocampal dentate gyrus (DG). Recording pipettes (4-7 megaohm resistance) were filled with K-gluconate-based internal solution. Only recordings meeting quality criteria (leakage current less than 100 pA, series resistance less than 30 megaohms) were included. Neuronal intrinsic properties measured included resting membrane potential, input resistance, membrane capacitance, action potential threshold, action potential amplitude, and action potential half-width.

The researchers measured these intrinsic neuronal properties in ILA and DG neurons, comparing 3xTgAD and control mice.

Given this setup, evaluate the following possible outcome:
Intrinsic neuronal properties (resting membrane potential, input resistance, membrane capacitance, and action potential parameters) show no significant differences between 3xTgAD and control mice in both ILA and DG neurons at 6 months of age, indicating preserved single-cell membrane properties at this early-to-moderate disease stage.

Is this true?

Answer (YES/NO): NO